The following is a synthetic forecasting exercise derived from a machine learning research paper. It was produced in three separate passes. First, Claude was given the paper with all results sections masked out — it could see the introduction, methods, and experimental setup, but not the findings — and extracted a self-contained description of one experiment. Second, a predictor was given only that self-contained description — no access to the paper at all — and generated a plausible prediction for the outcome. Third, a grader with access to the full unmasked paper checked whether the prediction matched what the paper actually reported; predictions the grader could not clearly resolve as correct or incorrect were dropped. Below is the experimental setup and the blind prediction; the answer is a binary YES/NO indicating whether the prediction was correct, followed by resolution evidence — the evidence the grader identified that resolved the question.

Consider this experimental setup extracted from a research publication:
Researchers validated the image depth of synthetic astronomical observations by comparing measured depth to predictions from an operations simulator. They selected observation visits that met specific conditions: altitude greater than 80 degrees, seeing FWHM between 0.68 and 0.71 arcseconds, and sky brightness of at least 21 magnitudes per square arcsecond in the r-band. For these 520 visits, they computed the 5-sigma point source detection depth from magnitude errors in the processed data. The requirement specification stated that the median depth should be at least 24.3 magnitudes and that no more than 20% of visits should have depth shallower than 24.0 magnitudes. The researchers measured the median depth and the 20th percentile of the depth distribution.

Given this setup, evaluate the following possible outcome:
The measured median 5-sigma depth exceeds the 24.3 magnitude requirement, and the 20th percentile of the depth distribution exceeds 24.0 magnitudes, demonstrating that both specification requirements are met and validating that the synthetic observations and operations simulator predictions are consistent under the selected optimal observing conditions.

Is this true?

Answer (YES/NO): NO